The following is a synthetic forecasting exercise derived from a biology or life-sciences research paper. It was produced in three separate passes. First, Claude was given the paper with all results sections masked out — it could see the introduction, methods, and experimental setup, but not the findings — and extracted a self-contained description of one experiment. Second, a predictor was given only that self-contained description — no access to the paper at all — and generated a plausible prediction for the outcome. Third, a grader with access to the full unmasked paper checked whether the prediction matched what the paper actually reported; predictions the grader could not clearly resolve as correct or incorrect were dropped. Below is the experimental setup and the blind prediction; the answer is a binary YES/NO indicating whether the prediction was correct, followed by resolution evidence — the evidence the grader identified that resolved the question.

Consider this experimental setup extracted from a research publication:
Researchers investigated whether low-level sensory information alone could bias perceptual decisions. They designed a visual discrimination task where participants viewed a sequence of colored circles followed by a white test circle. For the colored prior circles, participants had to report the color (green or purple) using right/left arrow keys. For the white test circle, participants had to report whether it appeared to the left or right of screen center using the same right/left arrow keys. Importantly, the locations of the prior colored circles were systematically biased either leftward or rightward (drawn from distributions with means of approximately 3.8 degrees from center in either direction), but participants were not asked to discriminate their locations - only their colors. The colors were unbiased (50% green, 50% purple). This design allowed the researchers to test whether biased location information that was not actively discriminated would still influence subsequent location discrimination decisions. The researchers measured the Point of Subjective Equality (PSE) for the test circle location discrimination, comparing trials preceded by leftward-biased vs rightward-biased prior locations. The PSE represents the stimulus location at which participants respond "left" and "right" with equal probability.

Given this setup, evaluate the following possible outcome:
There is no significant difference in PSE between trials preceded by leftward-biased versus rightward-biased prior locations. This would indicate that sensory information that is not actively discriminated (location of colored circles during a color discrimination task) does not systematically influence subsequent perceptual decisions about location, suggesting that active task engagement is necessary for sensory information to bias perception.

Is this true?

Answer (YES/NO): YES